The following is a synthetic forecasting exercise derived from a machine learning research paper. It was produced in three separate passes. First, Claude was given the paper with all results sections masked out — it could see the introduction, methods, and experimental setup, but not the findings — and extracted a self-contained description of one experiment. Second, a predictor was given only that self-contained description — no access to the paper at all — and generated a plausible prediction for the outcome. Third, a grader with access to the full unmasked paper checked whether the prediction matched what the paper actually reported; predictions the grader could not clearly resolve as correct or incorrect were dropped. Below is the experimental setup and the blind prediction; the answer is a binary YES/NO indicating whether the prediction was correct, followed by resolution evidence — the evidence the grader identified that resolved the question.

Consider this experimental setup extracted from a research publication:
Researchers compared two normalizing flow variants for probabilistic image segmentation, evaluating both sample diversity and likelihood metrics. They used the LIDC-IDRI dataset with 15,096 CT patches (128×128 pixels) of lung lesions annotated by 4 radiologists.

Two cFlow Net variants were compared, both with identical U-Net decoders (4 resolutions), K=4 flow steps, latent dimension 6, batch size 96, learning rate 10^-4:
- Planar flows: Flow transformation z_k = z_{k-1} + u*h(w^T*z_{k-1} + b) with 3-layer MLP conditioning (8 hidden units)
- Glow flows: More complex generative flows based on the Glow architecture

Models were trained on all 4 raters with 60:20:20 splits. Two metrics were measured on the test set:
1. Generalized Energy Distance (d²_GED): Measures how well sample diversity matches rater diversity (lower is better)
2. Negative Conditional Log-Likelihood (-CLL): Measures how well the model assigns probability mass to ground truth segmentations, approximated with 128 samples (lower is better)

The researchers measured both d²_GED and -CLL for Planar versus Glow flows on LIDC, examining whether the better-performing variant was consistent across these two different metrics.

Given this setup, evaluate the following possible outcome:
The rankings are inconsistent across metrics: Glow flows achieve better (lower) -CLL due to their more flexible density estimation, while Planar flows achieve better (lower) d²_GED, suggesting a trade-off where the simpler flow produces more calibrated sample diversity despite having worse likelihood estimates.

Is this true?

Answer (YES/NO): NO